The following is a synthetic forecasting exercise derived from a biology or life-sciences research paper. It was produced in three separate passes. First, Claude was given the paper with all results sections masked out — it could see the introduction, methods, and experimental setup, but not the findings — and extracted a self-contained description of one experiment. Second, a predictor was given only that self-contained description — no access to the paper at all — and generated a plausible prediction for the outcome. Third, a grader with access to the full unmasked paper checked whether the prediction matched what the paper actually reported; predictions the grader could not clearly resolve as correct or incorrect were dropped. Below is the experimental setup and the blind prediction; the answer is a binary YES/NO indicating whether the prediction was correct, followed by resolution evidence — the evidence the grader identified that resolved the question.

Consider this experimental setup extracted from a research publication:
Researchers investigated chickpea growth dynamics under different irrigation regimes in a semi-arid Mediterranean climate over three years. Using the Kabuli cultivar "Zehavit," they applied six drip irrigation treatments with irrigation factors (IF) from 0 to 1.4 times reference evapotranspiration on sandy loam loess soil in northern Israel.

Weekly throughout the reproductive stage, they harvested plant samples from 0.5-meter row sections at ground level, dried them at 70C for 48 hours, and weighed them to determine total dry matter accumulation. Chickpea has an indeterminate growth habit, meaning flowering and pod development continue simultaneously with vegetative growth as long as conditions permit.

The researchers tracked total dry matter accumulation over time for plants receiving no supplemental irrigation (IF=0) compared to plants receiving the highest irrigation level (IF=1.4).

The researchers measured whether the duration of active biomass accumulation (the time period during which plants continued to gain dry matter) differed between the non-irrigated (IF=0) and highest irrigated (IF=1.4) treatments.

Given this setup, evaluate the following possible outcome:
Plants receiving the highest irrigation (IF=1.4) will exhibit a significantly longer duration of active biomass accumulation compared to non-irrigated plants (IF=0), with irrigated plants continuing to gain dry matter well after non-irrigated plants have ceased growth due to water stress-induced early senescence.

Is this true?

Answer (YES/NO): YES